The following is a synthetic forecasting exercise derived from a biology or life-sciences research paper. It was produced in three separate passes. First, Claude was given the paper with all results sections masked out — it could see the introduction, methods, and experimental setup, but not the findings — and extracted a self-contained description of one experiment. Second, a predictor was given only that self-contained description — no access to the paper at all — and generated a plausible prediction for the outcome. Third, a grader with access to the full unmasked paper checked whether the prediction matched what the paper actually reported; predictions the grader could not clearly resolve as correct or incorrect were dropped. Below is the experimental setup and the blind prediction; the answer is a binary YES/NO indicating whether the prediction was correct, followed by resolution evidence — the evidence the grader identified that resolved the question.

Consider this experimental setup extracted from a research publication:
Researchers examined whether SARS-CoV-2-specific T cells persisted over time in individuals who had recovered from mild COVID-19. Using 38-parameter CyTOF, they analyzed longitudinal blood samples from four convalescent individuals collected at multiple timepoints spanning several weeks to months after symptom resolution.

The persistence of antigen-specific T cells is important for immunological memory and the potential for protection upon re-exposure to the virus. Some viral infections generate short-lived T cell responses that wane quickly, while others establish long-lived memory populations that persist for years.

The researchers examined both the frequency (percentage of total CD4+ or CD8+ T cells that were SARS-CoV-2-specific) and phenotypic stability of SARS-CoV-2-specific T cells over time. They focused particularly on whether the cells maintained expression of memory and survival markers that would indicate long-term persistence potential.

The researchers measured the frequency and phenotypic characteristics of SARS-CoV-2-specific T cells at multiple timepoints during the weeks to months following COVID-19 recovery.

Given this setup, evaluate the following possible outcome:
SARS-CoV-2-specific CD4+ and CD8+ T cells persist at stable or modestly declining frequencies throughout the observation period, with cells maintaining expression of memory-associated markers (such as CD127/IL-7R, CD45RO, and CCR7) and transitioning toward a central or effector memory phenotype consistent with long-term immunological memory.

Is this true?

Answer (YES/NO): YES